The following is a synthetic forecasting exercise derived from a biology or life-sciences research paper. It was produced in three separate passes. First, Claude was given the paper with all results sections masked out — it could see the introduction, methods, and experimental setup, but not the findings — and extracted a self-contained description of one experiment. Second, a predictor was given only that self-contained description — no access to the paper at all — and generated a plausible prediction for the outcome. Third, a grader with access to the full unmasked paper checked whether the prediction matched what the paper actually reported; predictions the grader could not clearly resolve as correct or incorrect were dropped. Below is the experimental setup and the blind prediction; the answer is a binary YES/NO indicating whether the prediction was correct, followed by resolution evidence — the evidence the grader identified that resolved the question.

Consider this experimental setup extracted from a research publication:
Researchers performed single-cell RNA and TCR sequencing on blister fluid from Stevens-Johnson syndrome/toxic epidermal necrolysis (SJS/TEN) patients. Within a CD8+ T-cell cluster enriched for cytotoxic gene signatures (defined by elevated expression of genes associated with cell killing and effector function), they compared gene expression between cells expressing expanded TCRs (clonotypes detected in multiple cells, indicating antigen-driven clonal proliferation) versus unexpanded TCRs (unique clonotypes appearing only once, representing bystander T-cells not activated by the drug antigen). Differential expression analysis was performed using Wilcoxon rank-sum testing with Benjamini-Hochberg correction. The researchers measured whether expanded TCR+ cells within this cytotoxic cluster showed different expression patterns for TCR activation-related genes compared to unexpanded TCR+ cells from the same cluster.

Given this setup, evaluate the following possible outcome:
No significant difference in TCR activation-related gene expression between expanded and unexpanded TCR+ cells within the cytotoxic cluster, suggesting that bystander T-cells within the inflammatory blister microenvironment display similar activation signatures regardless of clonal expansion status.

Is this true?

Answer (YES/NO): NO